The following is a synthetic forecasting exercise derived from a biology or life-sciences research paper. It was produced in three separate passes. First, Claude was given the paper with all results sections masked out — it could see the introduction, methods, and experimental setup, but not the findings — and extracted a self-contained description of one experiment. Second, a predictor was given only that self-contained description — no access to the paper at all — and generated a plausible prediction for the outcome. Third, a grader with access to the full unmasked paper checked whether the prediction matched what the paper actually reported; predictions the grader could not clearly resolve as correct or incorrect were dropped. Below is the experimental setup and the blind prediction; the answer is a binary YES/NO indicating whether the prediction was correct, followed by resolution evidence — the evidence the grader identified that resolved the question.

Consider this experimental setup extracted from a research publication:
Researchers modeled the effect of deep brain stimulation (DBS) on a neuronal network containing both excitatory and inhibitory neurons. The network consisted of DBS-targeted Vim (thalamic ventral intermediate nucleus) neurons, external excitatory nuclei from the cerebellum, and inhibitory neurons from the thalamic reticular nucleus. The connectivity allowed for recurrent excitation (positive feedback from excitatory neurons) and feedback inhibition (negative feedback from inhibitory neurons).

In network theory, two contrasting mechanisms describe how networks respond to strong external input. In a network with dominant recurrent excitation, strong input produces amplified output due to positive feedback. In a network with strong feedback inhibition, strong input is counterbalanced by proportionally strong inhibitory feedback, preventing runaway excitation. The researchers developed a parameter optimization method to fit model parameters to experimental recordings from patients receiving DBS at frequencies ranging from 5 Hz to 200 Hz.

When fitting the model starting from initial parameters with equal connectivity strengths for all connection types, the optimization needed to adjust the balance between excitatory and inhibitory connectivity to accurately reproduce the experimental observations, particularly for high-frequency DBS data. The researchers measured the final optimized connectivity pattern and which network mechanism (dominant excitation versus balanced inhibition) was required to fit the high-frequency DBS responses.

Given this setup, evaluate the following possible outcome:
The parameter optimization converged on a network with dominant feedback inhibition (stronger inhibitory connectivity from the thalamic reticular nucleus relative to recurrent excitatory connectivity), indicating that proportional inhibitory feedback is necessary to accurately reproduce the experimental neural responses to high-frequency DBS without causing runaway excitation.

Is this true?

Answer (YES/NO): NO